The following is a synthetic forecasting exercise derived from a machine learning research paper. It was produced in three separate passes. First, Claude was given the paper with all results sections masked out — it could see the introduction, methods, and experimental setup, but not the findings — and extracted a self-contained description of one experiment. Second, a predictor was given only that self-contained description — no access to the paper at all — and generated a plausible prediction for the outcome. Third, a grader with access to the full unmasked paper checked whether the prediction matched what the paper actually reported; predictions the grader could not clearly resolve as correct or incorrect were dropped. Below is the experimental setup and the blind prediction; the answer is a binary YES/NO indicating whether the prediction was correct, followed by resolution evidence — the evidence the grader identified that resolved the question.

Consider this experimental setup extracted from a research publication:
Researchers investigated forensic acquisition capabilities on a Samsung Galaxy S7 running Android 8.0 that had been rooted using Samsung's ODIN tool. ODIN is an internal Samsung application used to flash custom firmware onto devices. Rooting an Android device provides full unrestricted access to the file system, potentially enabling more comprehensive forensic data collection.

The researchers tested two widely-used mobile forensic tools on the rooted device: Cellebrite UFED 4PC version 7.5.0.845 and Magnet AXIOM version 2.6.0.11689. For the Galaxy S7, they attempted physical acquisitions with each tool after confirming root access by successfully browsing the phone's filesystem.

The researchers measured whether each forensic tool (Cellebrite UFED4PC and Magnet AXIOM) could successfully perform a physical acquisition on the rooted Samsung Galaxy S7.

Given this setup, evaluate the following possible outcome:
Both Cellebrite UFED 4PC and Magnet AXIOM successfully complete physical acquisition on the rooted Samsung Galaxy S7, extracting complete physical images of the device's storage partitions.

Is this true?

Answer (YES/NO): NO